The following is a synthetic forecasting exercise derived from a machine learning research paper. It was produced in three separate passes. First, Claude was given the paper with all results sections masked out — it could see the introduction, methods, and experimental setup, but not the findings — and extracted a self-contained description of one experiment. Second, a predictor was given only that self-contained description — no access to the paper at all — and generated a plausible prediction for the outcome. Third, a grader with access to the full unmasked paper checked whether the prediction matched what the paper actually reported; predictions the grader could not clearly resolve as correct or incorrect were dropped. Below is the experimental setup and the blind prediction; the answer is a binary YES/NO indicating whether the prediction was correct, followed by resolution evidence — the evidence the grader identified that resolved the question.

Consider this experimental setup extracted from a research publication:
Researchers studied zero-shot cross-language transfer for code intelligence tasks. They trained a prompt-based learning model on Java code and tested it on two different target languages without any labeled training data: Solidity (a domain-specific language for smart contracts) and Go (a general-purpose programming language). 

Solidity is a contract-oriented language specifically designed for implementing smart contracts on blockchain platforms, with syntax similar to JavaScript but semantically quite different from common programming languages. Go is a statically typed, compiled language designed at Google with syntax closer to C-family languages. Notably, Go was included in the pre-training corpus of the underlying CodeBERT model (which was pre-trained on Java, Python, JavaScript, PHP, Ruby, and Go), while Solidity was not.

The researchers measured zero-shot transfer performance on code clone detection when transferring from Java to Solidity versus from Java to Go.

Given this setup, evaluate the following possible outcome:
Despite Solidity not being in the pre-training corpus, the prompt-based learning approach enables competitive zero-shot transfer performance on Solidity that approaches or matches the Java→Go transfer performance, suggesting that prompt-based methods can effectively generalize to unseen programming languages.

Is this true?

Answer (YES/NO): NO